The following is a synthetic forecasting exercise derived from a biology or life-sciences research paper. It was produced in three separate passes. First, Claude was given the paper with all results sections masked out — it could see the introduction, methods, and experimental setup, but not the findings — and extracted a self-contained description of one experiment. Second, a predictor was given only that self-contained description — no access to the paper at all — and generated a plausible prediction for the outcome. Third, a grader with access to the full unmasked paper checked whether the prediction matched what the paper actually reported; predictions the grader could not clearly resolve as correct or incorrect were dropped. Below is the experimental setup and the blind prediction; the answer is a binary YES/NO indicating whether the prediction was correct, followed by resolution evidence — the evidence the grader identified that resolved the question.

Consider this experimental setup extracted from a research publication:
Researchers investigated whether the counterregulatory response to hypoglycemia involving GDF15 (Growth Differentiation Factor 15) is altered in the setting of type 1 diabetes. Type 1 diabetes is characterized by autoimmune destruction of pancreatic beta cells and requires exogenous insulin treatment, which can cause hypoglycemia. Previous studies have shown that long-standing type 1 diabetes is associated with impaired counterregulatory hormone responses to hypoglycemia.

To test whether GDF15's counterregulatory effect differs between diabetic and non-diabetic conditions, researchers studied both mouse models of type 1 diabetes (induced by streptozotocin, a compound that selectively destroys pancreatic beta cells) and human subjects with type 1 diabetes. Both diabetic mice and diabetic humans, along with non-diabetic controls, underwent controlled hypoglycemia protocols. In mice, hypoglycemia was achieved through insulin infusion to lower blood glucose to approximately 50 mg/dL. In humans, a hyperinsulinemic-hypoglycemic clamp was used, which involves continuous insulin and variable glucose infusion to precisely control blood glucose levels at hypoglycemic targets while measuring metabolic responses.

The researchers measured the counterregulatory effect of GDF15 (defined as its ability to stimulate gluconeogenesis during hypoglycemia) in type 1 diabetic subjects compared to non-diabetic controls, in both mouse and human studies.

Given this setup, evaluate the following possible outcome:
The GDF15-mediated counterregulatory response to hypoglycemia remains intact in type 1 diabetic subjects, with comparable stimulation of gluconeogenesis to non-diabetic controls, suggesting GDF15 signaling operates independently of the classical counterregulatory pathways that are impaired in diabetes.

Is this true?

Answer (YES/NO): NO